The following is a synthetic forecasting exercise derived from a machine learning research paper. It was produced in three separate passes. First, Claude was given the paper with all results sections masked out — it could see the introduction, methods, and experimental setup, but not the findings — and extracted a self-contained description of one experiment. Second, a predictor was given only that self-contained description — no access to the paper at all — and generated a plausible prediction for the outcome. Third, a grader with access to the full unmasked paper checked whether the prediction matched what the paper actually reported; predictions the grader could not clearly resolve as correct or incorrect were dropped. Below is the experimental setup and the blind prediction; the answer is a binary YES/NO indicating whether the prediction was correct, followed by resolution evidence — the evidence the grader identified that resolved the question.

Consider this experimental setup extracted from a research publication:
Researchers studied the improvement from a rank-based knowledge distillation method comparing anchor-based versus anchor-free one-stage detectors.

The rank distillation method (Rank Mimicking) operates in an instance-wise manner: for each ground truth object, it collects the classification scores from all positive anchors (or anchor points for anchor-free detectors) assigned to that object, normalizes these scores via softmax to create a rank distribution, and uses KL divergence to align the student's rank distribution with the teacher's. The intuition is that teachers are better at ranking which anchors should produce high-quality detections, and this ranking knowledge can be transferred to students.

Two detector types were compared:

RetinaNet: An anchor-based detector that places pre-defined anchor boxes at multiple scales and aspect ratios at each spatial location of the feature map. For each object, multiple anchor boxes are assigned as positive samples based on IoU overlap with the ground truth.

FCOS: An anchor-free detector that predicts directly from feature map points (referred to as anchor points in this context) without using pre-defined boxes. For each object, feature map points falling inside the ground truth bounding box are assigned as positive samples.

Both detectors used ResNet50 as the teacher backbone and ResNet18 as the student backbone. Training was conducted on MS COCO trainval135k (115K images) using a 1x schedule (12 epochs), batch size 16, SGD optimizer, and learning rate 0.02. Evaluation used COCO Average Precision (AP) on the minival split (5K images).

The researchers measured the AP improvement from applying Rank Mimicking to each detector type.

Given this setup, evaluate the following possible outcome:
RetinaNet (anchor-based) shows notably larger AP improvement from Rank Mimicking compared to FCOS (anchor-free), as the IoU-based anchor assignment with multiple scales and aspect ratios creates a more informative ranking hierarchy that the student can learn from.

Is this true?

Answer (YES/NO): YES